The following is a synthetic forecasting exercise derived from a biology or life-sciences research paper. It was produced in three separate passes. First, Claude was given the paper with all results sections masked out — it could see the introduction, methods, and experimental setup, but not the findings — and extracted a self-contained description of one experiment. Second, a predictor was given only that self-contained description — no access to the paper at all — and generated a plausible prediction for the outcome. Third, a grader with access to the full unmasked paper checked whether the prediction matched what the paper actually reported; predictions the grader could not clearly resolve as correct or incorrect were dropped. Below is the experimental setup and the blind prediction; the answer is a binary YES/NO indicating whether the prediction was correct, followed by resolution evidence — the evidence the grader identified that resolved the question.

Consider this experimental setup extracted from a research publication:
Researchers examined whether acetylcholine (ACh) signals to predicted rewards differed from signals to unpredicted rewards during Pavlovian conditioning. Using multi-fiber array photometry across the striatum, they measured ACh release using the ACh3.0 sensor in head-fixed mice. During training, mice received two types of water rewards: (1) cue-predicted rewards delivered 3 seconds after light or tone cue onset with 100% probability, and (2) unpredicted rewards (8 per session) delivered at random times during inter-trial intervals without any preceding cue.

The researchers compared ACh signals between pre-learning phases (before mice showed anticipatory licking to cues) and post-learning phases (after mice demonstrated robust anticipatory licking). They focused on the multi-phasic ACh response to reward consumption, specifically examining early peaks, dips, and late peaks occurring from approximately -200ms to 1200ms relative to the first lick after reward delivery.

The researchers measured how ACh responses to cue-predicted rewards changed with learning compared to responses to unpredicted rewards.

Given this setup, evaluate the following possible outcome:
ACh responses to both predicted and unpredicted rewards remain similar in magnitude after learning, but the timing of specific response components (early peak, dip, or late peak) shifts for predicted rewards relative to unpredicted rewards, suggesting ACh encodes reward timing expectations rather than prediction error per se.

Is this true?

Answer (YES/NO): NO